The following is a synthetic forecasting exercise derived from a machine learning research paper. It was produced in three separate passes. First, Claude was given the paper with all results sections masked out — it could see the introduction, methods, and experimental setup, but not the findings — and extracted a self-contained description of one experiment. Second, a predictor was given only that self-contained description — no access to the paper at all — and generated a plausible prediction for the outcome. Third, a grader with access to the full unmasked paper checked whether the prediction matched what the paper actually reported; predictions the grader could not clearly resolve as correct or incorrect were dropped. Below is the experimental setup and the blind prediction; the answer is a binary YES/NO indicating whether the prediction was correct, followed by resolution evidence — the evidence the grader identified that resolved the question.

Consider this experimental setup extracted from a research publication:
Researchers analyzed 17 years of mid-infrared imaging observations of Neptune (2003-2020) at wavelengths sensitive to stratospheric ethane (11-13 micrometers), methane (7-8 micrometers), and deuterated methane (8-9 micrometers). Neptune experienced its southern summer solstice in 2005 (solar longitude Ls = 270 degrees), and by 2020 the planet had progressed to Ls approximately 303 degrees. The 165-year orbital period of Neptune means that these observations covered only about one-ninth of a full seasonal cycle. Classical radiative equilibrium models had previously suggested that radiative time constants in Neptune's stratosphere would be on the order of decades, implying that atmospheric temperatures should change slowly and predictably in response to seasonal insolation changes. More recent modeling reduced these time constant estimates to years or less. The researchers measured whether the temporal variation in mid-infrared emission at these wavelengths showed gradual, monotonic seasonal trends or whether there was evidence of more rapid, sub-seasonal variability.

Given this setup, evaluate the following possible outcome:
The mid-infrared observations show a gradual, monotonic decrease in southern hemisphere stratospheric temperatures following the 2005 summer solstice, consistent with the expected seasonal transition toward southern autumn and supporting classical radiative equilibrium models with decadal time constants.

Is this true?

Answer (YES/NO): NO